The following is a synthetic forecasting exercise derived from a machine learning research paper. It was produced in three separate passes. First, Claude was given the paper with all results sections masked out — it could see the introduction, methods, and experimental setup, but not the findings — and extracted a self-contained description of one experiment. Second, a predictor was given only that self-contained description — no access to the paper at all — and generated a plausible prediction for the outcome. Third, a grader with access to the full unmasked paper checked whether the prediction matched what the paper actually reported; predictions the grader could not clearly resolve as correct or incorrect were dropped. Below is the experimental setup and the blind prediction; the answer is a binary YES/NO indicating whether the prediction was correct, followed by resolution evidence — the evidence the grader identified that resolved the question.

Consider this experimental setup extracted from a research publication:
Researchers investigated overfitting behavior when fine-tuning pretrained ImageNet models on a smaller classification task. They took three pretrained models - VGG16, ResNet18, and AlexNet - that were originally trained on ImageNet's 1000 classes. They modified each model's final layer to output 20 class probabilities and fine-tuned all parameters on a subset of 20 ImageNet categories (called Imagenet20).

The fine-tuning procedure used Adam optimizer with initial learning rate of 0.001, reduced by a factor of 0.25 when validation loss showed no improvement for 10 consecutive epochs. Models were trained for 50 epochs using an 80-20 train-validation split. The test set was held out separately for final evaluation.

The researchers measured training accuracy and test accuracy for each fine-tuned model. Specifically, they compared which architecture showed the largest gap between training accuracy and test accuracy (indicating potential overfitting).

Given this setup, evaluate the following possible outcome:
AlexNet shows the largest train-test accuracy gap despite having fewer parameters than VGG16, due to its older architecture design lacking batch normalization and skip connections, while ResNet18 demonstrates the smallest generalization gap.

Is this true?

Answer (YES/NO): NO